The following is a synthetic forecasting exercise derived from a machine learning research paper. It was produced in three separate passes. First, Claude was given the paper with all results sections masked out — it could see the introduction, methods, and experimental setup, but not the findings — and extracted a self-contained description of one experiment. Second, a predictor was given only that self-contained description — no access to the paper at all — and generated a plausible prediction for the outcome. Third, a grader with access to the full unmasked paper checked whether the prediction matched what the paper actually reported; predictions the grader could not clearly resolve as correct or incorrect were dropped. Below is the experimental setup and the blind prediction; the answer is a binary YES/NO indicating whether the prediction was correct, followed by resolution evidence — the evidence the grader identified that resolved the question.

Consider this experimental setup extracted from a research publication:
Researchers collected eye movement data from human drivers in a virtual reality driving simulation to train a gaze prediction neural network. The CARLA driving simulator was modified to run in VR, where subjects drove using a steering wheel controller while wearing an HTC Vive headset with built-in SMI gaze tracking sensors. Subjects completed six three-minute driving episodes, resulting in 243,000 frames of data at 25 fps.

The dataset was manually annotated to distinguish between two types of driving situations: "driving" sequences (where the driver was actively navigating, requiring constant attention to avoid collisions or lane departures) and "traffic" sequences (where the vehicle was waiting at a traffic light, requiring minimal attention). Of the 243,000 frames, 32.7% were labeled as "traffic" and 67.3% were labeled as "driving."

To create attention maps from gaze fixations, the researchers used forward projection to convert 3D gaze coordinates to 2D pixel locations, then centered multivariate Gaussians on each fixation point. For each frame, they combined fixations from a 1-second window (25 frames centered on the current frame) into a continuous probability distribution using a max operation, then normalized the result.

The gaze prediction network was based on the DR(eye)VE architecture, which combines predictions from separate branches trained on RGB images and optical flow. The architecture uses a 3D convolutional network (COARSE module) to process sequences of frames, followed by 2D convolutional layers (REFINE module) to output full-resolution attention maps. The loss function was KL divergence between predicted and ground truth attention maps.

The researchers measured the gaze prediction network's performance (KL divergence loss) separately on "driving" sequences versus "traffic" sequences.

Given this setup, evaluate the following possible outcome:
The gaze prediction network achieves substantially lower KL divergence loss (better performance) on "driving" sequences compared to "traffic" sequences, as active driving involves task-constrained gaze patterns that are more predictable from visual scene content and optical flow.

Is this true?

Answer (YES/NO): YES